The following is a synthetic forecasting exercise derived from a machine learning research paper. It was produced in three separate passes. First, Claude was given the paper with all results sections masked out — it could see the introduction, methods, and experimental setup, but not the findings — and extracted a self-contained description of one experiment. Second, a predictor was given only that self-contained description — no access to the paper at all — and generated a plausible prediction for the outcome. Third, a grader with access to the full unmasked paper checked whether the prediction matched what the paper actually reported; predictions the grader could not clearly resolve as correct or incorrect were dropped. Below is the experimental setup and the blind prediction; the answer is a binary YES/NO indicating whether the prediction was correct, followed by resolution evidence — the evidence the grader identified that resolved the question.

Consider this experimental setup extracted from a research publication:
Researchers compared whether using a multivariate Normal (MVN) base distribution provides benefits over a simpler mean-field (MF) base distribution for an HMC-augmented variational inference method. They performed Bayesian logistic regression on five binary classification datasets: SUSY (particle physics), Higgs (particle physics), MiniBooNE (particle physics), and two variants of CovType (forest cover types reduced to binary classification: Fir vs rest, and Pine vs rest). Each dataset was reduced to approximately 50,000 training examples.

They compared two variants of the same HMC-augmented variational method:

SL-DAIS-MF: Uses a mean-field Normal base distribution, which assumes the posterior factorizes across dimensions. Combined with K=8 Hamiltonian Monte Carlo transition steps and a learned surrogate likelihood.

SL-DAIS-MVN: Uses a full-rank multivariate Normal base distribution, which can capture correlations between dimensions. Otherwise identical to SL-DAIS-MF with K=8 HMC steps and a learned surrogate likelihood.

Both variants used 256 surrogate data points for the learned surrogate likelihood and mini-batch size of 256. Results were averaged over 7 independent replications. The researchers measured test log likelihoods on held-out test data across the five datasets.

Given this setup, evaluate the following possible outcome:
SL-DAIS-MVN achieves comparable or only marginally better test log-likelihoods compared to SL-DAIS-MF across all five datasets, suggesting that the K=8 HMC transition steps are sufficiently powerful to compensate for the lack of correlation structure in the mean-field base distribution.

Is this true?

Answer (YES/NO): NO